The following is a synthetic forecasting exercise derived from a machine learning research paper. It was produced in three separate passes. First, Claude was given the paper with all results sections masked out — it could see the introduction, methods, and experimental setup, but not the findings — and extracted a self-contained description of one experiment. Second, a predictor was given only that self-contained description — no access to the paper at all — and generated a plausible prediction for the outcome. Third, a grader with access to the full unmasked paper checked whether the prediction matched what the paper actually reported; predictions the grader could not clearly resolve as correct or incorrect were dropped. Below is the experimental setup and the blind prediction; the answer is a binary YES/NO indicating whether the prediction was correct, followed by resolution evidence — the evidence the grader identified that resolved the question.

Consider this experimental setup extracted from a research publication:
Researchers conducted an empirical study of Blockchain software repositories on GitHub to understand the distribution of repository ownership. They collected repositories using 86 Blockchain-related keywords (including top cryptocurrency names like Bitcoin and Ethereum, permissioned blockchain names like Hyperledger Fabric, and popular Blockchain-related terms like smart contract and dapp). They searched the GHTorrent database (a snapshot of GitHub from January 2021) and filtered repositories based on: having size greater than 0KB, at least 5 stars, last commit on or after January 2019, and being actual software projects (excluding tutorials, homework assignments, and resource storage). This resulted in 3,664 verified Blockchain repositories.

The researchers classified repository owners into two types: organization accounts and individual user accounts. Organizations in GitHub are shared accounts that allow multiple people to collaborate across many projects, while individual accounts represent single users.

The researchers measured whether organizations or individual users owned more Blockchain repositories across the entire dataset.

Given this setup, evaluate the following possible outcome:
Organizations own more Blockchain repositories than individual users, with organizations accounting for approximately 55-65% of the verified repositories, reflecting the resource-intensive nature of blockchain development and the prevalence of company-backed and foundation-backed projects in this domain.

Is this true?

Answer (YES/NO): YES